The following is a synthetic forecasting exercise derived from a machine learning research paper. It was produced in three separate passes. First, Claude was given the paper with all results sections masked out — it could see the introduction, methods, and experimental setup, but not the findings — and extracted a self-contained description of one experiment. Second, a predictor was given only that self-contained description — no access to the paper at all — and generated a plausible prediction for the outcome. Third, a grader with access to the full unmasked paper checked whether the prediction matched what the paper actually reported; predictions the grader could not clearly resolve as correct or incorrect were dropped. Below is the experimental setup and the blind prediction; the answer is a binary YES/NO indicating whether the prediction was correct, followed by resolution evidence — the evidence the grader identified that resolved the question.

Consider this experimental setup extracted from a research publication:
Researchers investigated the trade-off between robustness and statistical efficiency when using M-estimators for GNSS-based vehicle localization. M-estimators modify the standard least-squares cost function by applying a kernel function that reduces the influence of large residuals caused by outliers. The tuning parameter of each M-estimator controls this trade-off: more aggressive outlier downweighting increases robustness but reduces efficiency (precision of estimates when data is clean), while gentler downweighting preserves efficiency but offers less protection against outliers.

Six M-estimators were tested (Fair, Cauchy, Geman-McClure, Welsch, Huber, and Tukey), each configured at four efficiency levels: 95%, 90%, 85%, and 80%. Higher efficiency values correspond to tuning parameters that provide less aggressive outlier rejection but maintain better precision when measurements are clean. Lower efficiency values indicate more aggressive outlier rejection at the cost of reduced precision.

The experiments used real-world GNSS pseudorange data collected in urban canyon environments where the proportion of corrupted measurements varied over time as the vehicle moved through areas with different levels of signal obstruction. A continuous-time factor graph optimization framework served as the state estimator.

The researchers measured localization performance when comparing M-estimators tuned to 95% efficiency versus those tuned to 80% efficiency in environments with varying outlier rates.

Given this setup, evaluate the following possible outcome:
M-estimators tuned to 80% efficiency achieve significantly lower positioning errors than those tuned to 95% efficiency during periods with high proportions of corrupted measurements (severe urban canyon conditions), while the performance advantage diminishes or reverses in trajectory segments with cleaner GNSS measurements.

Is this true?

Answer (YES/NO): YES